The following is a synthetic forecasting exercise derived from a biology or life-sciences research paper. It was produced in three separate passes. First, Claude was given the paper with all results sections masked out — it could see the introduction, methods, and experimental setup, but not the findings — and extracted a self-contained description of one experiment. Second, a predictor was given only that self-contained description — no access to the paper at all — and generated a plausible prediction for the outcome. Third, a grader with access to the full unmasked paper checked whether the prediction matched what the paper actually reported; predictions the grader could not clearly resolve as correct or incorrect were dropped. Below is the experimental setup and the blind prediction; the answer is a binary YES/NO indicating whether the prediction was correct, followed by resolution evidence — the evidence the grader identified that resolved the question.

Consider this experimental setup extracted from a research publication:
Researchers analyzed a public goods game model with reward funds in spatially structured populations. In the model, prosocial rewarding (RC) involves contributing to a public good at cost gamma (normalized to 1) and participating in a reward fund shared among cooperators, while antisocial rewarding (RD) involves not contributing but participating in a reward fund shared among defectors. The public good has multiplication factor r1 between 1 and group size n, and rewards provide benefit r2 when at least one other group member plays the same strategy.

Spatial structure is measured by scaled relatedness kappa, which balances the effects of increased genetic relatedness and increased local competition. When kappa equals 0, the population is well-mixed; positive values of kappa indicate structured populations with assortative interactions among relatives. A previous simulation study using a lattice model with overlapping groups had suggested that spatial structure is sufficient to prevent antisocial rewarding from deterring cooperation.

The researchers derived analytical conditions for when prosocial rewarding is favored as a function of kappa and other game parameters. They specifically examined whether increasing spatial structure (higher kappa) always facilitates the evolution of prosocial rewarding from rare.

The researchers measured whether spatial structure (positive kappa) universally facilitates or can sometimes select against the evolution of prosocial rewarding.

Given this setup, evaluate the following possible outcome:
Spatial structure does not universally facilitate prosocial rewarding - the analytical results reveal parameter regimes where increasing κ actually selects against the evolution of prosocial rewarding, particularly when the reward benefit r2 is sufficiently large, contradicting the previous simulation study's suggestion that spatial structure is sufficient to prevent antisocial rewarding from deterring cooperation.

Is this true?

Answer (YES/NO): YES